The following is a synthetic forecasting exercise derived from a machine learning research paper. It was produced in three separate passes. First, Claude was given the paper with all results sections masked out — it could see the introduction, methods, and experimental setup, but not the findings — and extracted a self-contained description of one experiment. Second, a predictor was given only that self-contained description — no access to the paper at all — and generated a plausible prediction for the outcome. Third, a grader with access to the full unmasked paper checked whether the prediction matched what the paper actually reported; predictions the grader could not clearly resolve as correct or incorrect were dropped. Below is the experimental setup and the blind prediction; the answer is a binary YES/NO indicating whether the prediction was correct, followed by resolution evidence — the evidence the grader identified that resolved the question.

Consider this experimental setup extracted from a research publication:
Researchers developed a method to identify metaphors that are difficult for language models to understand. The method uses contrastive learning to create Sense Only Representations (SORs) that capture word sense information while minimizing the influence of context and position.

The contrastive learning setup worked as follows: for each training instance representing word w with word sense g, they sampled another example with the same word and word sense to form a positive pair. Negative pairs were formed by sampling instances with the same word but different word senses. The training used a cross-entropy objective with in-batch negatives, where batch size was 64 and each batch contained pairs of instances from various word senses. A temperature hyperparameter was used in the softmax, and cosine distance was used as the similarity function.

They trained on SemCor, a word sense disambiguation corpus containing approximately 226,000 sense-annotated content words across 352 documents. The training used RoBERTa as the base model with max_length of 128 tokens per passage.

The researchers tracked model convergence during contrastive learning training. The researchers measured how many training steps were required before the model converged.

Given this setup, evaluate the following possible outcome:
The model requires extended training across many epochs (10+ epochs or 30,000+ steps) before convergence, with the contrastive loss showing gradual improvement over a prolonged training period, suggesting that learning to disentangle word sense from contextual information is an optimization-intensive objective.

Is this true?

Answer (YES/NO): NO